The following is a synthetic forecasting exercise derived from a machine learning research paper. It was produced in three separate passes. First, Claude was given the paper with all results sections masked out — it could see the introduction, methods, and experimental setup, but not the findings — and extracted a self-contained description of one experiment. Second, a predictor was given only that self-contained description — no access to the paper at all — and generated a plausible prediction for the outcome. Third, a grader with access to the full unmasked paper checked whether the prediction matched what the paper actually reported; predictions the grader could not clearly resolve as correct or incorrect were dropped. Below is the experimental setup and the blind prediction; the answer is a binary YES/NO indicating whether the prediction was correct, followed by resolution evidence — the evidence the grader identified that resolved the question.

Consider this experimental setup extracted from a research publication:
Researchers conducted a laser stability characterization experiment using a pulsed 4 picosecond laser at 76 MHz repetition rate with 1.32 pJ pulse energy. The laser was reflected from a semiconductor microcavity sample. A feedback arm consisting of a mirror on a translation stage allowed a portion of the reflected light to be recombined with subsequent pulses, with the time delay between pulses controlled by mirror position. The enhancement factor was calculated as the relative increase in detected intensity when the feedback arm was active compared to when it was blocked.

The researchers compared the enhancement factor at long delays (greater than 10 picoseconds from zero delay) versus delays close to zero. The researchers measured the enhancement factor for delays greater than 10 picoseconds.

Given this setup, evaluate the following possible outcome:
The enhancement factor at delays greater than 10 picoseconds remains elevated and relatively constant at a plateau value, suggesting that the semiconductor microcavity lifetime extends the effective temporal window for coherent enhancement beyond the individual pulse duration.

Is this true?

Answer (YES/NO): NO